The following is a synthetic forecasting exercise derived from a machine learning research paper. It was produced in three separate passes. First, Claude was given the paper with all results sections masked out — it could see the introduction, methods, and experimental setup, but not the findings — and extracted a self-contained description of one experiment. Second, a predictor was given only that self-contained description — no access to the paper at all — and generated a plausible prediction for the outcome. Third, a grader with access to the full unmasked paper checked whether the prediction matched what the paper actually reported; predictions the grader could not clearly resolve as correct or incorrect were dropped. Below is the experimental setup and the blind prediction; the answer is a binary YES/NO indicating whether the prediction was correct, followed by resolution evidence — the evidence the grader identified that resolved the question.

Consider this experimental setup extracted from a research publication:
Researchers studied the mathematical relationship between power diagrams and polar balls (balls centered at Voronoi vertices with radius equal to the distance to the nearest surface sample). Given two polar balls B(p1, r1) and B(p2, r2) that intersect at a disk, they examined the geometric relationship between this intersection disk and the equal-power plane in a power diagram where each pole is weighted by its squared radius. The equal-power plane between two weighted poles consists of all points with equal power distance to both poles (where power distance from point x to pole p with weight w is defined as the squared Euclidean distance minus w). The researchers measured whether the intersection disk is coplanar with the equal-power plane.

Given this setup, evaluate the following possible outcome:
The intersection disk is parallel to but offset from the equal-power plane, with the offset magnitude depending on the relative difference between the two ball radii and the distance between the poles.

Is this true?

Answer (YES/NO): NO